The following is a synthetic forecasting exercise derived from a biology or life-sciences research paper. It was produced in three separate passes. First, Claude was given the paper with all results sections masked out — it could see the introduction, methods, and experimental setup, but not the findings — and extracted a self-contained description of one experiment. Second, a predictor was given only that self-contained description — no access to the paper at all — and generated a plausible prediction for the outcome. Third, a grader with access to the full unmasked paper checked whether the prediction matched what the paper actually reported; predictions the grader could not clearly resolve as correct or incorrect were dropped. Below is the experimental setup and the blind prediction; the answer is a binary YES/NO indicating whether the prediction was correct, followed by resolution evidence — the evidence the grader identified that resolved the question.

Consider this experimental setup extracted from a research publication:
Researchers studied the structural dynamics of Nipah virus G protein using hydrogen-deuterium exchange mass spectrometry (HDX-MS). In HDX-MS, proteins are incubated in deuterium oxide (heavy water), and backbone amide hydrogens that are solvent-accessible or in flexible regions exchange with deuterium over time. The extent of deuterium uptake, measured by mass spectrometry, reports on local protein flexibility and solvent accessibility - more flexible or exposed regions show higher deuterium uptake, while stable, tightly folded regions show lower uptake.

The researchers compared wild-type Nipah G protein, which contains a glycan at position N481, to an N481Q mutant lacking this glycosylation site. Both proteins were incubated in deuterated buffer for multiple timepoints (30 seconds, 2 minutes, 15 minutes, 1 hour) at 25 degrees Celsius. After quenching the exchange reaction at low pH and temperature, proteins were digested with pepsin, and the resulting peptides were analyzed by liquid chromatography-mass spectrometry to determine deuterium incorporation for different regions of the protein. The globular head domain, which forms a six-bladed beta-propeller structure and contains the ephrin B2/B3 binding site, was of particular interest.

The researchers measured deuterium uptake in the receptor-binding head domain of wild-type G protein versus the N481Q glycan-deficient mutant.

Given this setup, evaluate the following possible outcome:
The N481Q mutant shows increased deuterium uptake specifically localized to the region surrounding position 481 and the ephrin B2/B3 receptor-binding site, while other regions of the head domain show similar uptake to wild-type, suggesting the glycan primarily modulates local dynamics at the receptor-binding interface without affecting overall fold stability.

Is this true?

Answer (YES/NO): NO